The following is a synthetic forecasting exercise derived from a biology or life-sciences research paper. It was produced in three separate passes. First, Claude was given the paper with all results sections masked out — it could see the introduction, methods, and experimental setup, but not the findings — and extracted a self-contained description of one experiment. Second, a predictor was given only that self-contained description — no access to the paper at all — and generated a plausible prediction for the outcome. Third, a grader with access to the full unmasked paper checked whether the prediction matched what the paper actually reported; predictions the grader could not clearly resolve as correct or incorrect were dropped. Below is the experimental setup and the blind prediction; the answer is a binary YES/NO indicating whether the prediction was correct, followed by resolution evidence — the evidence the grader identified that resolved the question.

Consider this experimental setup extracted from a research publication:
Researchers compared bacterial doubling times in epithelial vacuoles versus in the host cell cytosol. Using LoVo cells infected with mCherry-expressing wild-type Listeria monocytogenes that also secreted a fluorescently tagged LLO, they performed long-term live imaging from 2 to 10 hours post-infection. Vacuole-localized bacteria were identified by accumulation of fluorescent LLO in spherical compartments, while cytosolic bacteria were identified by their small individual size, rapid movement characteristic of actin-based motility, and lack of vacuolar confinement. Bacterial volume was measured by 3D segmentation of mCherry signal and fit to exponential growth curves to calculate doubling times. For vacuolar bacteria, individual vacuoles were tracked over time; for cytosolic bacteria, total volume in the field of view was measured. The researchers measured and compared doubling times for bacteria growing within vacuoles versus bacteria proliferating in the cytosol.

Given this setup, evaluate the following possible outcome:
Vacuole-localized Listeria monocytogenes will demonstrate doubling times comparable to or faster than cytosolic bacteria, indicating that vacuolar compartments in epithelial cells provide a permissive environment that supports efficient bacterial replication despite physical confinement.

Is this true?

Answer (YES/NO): YES